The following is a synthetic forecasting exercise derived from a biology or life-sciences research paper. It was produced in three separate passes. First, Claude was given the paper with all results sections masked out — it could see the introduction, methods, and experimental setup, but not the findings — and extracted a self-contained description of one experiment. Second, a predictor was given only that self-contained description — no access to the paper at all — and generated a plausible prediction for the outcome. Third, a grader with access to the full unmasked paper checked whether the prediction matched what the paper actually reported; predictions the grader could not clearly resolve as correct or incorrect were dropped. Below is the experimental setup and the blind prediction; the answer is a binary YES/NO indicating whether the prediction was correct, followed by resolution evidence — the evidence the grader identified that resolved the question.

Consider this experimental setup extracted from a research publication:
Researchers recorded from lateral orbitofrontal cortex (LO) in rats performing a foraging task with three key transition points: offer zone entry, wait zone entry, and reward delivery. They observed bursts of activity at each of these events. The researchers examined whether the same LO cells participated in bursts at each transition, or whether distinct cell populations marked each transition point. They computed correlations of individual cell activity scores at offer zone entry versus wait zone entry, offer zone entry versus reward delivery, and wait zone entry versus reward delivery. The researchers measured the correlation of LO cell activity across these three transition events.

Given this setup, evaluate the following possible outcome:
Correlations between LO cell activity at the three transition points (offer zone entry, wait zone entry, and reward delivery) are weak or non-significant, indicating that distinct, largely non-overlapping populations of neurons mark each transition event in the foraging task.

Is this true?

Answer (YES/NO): YES